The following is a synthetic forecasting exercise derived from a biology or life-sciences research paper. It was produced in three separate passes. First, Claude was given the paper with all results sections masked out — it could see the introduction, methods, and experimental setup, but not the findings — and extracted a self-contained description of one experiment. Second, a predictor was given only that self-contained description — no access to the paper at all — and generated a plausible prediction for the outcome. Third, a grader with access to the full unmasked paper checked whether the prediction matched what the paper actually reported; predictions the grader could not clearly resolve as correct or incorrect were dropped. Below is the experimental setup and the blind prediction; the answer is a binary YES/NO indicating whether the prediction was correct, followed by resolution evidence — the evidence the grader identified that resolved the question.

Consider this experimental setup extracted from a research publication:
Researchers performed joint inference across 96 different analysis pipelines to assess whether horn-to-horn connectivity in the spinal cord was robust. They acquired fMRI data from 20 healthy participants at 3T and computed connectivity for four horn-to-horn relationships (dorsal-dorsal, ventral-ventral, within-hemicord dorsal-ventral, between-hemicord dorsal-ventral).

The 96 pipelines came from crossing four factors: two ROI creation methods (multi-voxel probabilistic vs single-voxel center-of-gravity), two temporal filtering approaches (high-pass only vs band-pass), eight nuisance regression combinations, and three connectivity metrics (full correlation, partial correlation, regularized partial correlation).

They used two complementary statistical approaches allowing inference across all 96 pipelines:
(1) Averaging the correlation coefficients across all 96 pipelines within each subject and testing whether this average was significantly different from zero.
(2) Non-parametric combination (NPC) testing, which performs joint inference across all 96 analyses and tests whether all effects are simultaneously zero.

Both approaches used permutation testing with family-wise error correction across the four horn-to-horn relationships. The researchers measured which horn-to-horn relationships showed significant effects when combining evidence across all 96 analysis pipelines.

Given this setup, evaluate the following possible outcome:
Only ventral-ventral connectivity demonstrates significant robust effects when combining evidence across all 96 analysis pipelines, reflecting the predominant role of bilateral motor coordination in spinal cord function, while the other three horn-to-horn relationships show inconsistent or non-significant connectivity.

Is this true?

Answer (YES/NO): NO